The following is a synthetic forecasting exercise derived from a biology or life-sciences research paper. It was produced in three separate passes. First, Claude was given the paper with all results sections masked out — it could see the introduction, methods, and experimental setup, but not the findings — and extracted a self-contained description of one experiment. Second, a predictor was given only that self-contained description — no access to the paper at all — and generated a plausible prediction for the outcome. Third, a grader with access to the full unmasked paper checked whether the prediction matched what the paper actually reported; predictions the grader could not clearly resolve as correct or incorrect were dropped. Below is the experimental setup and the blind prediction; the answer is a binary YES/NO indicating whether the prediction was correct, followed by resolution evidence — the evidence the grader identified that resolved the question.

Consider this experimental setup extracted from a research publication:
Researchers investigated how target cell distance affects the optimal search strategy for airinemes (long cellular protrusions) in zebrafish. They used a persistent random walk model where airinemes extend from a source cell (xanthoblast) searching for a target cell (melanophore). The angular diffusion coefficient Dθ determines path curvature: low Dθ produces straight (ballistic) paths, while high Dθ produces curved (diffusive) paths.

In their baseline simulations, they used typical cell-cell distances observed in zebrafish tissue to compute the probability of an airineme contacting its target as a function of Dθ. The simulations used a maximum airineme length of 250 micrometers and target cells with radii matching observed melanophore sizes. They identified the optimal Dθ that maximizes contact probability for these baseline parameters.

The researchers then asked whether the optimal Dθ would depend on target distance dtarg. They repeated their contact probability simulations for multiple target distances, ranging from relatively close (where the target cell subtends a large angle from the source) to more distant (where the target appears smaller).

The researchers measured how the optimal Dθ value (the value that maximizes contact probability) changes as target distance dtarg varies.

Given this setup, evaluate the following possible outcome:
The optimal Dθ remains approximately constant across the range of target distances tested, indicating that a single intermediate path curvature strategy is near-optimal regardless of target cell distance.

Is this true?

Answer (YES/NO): NO